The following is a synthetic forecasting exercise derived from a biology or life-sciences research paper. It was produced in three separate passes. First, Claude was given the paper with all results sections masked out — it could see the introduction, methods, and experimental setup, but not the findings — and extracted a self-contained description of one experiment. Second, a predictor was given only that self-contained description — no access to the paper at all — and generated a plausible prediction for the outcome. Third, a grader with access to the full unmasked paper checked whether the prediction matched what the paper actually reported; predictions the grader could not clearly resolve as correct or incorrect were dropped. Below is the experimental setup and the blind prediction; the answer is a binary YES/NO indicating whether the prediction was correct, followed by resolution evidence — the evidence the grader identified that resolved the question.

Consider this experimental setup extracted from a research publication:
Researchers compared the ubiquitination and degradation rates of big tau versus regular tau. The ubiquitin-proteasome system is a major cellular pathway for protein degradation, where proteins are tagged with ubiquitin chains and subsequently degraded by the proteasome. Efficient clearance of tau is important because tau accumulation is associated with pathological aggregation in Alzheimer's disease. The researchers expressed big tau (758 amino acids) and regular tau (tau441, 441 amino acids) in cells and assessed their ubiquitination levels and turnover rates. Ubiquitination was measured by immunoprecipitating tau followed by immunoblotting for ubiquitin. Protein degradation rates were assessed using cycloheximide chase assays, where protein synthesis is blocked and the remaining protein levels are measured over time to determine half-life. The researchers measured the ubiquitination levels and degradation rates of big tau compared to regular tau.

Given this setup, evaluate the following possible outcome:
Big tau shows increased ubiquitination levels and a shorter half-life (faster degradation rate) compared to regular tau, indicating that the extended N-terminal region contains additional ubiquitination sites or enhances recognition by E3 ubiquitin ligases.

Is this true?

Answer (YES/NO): YES